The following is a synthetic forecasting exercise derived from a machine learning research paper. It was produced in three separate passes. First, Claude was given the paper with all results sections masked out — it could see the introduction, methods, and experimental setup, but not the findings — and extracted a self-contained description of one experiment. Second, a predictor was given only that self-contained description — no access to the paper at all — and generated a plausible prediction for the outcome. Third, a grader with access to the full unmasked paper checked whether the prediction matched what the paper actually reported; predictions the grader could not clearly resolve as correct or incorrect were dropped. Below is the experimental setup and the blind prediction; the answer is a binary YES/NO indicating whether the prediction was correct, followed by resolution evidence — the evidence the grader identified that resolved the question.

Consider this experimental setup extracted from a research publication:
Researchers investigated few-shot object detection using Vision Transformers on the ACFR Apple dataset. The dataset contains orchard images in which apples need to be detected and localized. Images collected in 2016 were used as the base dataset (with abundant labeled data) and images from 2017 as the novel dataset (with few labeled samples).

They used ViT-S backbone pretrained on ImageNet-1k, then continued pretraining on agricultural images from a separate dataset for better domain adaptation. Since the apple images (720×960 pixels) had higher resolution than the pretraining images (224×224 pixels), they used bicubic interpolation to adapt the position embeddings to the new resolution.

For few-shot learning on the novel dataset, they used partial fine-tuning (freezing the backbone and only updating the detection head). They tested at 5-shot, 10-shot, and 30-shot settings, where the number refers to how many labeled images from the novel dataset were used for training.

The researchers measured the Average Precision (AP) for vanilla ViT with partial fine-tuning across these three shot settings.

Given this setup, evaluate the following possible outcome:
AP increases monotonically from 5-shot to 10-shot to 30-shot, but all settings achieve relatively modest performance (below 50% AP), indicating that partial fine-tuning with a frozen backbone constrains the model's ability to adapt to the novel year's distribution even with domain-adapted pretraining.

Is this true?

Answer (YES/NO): YES